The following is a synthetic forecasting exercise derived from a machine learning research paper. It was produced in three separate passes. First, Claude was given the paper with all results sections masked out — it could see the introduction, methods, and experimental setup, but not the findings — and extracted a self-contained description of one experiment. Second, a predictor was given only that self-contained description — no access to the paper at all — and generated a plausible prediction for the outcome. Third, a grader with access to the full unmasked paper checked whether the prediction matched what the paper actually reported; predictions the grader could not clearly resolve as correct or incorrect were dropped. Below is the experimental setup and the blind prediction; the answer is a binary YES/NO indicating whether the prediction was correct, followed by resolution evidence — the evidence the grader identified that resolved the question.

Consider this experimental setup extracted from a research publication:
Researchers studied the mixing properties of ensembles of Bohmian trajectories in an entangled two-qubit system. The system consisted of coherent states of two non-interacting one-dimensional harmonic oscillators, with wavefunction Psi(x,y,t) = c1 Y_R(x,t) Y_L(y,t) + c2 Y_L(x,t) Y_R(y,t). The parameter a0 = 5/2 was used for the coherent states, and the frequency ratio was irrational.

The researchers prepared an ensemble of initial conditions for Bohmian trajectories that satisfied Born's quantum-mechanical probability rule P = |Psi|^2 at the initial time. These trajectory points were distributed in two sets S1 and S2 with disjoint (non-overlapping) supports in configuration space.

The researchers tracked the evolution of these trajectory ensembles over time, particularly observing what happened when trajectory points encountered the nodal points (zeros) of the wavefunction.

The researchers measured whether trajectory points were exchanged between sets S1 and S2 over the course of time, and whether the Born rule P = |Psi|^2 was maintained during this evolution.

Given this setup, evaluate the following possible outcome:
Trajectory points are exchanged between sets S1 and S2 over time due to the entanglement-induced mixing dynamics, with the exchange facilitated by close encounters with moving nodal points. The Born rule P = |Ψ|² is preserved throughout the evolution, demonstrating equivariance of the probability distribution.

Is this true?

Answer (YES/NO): YES